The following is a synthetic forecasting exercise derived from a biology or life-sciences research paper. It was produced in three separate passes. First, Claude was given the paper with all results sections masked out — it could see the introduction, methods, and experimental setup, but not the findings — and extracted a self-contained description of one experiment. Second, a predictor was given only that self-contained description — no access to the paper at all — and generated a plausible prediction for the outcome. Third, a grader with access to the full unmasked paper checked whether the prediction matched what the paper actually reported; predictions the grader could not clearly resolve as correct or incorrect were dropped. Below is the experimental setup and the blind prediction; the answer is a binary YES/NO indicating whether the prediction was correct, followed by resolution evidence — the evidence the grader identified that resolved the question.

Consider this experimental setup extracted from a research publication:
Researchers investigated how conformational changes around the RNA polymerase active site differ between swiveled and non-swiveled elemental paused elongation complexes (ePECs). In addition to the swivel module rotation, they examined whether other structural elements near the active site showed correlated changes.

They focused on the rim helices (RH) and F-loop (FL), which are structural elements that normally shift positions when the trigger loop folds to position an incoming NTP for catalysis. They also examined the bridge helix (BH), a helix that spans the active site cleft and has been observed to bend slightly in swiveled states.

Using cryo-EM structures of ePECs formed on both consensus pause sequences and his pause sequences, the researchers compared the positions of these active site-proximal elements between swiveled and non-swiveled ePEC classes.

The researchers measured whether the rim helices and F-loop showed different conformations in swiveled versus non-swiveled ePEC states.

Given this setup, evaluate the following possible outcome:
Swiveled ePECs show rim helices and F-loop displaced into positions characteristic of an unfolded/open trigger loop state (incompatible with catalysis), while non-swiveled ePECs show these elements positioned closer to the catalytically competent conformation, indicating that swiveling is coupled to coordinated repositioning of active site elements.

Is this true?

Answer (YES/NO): YES